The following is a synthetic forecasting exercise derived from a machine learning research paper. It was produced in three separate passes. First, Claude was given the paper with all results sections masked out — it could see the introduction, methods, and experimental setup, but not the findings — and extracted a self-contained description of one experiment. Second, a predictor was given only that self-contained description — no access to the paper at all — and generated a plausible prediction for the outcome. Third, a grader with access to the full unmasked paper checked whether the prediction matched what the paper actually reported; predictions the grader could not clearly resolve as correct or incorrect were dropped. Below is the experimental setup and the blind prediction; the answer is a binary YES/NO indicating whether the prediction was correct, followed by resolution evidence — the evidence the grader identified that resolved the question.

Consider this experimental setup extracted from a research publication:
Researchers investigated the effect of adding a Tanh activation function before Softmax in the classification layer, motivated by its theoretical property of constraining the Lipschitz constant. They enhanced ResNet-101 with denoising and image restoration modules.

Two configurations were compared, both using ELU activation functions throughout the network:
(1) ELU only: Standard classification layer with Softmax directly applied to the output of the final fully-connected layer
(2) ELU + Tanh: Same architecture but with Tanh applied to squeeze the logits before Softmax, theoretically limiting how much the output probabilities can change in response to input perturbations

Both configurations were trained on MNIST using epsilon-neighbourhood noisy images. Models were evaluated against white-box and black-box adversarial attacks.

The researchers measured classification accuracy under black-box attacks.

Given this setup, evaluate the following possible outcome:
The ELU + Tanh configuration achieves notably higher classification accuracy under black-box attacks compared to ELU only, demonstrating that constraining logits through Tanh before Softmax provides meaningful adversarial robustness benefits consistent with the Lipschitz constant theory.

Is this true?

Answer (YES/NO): YES